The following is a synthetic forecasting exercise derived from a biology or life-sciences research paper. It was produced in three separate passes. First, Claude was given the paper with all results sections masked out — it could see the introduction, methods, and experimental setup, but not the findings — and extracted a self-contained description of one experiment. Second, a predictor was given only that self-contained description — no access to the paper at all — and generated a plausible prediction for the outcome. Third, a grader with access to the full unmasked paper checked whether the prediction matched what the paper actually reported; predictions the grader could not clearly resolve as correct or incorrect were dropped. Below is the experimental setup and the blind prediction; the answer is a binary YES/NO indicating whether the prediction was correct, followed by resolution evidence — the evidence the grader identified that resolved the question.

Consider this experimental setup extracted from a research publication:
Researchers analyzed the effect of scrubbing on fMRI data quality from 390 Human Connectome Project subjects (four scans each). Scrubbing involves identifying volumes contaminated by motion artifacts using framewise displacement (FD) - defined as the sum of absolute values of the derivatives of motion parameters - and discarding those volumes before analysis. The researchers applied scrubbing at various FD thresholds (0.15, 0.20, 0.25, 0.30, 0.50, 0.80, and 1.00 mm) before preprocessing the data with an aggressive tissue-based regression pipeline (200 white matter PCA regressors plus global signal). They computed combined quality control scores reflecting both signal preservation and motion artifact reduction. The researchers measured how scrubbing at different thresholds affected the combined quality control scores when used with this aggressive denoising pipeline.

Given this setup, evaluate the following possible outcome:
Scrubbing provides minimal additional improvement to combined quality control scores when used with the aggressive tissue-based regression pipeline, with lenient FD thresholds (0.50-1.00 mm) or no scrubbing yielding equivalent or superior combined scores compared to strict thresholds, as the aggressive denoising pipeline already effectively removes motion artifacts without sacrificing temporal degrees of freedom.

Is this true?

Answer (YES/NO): YES